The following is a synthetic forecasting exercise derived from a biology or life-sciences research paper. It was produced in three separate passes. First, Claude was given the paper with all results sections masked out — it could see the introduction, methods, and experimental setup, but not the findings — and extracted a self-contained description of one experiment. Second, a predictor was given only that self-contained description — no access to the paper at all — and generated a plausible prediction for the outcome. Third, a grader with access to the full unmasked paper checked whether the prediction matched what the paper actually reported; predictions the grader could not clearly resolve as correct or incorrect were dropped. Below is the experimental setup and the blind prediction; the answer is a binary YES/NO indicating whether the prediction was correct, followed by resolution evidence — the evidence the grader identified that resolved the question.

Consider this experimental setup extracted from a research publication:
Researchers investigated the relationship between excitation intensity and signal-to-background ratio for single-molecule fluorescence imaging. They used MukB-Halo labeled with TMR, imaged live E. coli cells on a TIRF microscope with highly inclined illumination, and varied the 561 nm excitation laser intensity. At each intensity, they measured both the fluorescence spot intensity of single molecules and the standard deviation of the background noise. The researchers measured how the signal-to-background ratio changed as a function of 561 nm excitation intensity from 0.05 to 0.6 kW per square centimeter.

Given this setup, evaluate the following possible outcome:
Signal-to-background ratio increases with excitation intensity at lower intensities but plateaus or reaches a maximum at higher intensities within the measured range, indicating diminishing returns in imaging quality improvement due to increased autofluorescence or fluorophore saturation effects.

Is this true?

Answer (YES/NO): YES